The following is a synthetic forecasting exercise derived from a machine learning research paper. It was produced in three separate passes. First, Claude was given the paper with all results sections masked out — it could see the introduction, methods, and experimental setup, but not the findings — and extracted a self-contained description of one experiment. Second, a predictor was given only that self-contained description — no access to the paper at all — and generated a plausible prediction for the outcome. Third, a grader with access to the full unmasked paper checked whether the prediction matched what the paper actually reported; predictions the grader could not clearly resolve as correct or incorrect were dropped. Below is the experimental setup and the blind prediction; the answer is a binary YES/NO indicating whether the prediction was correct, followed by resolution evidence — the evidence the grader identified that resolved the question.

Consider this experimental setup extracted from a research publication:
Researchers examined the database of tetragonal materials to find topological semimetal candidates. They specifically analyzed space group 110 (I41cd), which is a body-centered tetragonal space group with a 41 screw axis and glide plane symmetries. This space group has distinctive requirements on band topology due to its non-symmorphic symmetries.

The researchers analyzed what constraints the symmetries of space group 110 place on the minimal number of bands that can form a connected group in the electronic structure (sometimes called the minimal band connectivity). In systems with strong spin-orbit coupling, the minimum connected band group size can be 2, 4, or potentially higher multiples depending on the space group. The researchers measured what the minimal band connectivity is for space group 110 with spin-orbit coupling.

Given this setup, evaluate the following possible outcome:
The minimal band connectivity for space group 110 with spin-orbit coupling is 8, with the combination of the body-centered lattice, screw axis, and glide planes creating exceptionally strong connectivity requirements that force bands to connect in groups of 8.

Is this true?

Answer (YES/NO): YES